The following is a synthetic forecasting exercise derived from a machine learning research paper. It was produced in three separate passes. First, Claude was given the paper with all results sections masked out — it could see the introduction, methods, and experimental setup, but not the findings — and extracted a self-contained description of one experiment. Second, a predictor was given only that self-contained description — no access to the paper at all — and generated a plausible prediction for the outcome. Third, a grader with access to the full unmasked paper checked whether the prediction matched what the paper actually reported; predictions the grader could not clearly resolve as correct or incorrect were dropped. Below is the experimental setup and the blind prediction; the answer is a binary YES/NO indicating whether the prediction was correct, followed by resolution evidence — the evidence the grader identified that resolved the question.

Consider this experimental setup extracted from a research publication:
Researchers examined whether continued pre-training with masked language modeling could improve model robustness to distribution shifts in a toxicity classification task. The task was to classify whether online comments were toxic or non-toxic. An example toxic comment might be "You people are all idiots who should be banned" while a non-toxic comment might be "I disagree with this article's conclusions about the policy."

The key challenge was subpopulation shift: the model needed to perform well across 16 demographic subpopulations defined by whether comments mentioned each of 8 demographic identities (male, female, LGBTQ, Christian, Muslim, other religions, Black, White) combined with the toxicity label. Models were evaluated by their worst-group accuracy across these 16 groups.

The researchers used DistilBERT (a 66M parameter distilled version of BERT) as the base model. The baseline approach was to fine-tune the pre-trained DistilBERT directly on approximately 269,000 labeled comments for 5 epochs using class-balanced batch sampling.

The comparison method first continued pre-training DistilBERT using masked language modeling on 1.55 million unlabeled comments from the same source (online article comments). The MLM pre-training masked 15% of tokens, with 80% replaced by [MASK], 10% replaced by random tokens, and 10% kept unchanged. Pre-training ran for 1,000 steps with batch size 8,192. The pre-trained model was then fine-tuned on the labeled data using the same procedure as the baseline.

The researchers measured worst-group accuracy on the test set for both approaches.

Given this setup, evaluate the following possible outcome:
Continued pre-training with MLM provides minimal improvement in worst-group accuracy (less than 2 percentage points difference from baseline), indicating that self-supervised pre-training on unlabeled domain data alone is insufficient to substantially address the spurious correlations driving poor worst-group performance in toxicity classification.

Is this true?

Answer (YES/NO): NO